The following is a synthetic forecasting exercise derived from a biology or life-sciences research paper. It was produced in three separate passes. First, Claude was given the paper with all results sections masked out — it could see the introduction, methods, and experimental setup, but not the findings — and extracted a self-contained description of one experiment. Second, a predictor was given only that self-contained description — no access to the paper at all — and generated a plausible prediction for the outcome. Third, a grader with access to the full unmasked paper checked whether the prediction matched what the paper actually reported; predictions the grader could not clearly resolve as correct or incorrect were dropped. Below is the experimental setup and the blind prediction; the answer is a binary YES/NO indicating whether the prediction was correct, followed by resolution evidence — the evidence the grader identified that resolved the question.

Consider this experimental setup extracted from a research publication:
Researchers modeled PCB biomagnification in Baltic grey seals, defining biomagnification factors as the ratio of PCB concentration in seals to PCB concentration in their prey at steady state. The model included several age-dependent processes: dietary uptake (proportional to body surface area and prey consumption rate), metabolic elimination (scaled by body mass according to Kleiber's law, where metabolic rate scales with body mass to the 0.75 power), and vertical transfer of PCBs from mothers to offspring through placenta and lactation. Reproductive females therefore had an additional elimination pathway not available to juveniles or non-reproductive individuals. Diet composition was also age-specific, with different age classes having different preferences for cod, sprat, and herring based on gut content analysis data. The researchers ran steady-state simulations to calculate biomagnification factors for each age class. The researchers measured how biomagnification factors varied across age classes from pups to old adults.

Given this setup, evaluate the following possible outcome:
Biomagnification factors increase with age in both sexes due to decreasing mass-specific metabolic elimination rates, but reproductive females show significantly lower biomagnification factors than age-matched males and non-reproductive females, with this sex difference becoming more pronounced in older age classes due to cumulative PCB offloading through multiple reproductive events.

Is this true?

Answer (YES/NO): NO